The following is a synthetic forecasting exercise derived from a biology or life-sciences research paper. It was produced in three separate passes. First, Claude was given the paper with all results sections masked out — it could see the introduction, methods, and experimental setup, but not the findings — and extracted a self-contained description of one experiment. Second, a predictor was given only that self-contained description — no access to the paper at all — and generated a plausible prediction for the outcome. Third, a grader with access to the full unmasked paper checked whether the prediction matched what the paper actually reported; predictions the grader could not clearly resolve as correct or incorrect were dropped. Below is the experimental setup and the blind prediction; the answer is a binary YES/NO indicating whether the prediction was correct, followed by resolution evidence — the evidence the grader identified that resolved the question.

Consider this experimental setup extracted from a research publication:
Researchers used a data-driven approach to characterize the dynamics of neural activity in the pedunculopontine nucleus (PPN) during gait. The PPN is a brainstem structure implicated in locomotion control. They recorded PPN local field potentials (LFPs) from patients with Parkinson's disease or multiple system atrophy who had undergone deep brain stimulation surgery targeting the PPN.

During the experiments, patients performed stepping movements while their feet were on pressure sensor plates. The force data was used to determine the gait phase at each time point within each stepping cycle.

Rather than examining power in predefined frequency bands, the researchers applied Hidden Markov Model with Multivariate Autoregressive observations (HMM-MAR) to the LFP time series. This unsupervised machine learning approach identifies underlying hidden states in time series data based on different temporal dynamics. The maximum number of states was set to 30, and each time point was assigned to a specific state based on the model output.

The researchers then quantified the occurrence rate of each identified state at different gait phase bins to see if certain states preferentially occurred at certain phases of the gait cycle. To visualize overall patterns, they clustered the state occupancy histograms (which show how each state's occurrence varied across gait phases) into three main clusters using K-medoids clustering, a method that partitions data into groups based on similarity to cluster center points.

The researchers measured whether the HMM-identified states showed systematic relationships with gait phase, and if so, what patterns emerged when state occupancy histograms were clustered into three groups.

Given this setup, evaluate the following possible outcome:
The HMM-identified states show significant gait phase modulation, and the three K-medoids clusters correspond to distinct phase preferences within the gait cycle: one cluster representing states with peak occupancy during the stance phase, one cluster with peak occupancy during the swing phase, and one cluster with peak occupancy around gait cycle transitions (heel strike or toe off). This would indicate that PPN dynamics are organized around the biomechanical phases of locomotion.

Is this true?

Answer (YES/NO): NO